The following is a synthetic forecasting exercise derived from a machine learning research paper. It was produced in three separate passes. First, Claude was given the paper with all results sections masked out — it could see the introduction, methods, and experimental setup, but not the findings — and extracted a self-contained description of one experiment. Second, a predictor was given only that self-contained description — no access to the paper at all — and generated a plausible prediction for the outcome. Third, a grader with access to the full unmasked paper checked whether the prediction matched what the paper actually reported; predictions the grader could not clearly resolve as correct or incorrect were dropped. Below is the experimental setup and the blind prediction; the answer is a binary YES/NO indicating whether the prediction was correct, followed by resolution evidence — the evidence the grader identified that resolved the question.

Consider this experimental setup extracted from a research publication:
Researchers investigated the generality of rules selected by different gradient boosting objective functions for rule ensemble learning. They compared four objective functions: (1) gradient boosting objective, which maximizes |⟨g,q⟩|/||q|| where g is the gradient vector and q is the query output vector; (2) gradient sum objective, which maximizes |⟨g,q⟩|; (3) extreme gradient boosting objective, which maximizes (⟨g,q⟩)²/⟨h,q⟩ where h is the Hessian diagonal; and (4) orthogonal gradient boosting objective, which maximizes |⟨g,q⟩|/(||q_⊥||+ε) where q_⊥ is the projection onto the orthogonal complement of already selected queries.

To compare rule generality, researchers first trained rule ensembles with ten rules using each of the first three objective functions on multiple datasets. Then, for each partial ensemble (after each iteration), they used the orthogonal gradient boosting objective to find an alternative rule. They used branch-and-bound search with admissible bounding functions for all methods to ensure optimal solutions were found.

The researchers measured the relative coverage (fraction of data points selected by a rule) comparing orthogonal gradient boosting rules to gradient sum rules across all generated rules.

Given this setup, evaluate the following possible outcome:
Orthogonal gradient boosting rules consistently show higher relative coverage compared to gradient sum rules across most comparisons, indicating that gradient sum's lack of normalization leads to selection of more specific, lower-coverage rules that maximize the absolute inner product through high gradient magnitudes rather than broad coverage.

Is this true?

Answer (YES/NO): NO